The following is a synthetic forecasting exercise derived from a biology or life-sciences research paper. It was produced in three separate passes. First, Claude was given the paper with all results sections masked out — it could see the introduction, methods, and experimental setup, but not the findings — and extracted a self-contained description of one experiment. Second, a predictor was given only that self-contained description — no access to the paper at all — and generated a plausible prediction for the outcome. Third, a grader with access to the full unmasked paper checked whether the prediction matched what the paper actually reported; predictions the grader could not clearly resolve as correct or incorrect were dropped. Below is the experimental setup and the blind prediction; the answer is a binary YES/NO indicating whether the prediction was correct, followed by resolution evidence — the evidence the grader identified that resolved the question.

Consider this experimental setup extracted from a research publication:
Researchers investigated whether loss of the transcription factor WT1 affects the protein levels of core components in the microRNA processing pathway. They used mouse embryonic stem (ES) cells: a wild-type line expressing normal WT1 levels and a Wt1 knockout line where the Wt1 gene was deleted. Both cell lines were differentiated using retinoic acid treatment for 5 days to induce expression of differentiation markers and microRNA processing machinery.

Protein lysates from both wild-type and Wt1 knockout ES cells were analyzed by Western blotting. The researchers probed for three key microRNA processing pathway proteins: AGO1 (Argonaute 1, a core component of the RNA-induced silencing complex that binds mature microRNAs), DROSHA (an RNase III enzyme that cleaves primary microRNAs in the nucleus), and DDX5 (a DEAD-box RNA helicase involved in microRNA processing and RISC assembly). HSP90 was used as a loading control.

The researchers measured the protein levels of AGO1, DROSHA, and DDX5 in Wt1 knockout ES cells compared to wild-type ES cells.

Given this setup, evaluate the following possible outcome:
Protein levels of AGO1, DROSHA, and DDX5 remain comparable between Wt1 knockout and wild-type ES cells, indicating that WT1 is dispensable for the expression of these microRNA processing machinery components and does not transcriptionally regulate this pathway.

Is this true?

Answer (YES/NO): YES